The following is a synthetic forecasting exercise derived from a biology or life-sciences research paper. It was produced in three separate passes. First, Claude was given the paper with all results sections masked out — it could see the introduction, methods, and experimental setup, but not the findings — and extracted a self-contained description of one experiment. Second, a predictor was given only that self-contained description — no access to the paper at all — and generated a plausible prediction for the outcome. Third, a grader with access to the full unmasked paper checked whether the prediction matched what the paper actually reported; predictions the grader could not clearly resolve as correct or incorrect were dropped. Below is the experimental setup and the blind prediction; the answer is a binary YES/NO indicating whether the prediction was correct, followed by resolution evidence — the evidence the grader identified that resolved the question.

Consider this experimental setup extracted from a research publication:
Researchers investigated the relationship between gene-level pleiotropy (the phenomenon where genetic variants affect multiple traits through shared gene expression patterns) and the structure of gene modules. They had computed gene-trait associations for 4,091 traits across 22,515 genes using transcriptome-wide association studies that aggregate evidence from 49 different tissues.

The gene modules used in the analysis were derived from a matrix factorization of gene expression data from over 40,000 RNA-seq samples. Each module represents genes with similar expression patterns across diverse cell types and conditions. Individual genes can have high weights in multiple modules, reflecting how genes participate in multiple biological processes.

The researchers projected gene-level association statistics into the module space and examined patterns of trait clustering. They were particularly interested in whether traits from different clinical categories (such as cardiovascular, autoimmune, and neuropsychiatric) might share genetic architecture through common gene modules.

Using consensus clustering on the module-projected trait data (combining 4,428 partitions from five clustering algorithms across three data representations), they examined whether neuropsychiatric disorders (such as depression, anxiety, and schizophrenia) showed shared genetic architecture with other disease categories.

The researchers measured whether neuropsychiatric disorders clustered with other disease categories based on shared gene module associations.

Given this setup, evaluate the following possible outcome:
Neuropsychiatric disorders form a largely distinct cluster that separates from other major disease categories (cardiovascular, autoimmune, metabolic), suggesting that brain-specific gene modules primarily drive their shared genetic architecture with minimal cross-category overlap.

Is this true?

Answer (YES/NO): NO